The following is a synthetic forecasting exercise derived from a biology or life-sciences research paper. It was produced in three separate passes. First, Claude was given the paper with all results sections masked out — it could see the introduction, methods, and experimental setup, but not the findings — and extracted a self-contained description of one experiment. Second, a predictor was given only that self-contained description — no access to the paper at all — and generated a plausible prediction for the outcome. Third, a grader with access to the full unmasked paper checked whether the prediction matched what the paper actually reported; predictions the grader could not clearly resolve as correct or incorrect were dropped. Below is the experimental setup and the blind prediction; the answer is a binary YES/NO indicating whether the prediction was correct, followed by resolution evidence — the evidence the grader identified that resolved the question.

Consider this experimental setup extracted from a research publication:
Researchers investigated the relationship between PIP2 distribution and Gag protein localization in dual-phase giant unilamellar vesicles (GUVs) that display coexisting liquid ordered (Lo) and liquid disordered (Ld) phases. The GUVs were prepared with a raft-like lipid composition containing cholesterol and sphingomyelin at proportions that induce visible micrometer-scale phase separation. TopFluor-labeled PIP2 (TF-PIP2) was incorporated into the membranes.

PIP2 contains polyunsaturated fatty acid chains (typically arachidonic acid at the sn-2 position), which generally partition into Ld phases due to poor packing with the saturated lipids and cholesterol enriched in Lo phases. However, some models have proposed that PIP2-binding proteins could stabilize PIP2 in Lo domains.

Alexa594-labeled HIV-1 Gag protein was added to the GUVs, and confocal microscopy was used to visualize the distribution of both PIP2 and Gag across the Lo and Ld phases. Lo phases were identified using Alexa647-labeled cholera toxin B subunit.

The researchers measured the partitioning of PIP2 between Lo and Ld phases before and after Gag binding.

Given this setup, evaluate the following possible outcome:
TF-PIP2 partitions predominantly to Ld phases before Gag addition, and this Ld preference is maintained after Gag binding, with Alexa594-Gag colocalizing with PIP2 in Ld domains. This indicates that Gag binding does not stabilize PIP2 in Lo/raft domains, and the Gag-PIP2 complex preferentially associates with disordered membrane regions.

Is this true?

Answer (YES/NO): YES